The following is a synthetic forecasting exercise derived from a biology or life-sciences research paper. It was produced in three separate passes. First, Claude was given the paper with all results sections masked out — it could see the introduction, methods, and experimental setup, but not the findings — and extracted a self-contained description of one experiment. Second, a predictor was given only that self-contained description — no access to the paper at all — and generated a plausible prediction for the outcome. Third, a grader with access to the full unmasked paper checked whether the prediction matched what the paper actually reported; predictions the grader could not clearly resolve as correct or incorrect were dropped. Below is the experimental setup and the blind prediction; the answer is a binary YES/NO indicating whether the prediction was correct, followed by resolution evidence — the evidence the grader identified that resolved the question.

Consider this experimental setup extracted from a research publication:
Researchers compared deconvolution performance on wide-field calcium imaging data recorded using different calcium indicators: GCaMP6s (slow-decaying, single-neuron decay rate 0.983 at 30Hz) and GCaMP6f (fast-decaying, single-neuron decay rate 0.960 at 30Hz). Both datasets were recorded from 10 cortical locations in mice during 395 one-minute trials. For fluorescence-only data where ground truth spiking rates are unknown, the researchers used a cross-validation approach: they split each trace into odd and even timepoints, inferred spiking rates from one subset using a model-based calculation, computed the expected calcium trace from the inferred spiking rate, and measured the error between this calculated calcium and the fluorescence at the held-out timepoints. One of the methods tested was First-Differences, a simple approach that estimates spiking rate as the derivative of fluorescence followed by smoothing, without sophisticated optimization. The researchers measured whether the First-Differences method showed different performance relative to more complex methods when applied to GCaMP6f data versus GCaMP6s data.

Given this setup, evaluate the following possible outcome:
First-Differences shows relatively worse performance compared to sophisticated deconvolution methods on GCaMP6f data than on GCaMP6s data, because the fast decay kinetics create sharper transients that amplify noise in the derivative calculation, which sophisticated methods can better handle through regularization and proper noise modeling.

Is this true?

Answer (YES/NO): NO